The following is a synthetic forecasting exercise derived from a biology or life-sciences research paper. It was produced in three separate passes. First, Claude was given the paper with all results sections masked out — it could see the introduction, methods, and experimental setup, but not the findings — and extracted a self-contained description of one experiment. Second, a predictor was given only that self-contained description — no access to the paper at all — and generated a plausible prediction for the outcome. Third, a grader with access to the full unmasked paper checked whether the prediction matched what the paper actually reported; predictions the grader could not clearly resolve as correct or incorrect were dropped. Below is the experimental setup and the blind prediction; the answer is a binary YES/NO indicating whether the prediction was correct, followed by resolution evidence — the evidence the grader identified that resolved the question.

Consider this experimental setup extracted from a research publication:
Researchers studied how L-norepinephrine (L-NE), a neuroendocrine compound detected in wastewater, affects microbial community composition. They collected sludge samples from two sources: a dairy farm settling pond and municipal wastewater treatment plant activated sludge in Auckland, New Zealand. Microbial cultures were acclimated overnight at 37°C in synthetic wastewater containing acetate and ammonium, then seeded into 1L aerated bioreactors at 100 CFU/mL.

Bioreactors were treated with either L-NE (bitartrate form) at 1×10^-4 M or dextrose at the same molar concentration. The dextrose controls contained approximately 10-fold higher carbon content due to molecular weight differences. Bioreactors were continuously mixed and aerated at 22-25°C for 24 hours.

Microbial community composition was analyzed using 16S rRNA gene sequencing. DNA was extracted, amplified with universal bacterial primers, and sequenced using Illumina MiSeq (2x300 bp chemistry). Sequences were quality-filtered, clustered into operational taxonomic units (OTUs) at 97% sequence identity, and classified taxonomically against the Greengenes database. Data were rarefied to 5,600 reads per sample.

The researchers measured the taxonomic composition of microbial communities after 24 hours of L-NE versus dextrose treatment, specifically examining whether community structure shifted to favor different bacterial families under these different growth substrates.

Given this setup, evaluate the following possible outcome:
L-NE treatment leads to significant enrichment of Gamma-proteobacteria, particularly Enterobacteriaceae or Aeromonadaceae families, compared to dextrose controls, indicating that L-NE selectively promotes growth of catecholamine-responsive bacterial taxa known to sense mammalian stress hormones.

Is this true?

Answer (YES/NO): NO